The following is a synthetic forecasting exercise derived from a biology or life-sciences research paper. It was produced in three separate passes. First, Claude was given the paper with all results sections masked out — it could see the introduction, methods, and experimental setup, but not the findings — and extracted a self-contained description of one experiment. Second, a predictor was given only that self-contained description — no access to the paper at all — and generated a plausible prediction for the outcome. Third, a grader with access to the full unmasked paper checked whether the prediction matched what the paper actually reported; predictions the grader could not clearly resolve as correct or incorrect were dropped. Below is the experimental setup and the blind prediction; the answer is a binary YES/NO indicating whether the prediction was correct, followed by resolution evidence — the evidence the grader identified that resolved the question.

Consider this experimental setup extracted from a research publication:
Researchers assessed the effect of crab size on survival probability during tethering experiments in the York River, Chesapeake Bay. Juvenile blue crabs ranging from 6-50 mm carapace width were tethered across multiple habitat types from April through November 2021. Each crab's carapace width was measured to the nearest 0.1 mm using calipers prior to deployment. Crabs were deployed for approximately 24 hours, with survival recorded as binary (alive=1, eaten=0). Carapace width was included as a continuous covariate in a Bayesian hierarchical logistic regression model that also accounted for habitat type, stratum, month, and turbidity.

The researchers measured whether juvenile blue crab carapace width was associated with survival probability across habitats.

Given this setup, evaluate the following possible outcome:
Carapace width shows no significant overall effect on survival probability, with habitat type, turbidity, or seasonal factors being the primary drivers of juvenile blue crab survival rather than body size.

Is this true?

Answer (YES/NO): NO